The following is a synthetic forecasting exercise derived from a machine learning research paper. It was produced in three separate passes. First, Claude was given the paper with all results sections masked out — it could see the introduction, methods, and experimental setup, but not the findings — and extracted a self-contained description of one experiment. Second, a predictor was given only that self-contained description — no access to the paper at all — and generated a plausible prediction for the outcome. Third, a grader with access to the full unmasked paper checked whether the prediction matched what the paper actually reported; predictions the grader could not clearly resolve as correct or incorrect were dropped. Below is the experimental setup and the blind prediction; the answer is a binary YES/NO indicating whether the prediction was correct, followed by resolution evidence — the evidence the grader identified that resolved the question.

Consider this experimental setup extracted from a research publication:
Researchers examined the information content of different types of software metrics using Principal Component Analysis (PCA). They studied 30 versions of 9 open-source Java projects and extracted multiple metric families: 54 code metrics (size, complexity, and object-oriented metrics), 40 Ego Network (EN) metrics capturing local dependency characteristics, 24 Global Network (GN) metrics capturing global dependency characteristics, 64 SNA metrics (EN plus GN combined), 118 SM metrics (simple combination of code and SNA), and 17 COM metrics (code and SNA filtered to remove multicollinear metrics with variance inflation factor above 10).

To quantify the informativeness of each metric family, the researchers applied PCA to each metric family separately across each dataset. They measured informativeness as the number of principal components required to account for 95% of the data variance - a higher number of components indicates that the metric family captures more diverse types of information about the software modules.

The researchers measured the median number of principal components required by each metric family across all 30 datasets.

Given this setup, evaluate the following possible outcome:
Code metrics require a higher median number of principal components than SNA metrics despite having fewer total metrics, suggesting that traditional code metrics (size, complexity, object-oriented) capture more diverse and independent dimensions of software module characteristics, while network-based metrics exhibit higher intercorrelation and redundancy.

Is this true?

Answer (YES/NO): YES